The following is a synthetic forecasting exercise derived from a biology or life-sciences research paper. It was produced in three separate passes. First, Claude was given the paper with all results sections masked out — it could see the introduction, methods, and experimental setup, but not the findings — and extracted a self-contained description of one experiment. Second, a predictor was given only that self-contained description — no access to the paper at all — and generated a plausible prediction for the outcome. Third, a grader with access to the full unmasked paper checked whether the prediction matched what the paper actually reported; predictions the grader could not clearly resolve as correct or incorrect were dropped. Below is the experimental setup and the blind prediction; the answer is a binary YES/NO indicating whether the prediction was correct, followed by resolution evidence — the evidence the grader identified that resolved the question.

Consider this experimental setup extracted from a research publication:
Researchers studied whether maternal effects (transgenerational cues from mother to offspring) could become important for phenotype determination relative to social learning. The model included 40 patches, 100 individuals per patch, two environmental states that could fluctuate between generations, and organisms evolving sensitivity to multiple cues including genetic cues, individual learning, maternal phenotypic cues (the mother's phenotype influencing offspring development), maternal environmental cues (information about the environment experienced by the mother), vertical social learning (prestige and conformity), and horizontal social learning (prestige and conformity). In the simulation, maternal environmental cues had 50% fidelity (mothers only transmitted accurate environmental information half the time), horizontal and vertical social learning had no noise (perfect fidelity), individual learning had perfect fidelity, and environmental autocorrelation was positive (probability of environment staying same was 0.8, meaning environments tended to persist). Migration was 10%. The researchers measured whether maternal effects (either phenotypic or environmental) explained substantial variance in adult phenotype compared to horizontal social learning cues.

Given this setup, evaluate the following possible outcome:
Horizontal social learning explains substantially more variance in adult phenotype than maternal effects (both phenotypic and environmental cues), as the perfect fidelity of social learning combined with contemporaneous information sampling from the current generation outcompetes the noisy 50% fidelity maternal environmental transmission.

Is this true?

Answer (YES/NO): YES